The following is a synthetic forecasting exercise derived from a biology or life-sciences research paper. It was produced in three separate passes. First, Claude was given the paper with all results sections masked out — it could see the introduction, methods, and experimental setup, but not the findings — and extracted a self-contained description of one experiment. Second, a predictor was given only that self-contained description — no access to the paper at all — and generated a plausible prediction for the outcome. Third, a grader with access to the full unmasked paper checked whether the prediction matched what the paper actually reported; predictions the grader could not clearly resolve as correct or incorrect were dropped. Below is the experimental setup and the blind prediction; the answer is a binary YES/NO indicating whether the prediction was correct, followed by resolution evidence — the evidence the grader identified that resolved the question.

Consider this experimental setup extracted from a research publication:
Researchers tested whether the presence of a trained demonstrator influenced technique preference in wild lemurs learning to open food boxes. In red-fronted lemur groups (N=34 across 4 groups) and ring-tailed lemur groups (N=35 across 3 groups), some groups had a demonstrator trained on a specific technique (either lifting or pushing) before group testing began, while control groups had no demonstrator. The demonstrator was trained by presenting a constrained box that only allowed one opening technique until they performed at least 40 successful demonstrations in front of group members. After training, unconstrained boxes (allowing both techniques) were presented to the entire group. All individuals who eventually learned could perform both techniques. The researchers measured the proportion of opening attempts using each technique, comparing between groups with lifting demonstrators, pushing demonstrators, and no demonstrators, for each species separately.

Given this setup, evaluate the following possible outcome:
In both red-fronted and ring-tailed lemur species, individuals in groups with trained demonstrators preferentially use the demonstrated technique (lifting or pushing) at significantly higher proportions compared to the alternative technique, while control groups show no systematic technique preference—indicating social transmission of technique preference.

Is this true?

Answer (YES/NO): NO